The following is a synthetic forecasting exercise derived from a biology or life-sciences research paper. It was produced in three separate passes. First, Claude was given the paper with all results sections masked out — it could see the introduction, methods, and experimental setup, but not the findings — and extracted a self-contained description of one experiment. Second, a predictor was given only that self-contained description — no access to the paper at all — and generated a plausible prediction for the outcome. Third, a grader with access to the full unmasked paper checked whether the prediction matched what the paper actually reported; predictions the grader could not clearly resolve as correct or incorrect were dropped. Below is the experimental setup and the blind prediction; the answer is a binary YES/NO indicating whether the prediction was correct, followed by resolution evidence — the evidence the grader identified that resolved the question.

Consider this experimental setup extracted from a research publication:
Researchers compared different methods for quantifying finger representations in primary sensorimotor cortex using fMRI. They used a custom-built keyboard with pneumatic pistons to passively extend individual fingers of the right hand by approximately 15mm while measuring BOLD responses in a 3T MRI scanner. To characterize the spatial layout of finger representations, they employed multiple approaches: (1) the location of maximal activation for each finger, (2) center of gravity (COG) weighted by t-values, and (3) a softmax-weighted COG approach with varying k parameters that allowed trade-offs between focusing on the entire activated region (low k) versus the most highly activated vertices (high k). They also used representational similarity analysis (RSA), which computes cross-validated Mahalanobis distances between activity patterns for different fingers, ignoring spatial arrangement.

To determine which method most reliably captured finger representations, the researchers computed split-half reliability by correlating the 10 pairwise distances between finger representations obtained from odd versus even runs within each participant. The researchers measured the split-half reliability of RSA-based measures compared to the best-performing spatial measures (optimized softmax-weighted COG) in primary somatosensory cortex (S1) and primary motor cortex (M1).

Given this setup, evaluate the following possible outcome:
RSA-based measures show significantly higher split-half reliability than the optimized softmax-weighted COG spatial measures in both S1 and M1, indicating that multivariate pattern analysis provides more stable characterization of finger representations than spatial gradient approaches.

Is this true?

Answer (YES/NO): YES